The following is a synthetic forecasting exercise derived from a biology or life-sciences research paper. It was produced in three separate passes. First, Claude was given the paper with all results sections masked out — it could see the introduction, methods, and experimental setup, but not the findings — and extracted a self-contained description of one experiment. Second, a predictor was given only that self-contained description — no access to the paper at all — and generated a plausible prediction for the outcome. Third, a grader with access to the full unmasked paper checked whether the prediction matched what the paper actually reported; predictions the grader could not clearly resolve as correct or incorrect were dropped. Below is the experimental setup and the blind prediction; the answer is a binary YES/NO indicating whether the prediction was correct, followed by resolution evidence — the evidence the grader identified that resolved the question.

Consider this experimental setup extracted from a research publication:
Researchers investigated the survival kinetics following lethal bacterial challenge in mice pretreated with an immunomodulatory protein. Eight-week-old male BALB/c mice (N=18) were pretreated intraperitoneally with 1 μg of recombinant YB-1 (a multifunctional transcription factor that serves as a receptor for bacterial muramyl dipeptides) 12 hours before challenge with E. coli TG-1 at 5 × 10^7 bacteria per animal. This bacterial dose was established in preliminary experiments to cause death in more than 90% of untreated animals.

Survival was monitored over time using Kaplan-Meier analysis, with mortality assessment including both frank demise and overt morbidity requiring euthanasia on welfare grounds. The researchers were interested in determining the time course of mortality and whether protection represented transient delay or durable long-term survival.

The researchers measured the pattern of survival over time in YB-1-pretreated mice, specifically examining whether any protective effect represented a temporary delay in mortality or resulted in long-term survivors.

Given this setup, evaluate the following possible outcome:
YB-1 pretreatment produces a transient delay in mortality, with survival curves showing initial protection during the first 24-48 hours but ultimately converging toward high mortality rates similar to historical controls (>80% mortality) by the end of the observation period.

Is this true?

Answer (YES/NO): NO